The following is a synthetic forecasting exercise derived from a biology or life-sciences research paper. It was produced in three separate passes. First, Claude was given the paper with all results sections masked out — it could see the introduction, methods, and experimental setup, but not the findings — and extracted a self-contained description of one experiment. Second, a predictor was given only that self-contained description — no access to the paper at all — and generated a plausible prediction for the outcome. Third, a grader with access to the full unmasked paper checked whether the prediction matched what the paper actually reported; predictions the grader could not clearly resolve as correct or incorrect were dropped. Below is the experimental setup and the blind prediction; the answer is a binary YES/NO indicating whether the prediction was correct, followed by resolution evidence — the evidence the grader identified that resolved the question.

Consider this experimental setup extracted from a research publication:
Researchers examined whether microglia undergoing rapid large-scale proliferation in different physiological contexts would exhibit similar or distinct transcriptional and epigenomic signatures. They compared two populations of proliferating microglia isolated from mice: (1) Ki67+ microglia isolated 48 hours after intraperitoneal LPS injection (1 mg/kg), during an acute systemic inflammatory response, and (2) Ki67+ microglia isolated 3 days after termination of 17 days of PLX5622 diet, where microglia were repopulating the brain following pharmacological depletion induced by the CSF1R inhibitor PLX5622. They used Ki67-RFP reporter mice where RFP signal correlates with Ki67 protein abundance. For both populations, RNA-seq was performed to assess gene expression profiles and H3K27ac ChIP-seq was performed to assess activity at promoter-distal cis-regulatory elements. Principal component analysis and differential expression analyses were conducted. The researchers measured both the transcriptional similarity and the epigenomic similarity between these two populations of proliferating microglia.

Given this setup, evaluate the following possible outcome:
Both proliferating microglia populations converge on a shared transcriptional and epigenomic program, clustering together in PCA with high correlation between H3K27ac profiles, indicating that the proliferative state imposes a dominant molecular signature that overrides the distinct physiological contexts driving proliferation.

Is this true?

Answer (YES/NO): NO